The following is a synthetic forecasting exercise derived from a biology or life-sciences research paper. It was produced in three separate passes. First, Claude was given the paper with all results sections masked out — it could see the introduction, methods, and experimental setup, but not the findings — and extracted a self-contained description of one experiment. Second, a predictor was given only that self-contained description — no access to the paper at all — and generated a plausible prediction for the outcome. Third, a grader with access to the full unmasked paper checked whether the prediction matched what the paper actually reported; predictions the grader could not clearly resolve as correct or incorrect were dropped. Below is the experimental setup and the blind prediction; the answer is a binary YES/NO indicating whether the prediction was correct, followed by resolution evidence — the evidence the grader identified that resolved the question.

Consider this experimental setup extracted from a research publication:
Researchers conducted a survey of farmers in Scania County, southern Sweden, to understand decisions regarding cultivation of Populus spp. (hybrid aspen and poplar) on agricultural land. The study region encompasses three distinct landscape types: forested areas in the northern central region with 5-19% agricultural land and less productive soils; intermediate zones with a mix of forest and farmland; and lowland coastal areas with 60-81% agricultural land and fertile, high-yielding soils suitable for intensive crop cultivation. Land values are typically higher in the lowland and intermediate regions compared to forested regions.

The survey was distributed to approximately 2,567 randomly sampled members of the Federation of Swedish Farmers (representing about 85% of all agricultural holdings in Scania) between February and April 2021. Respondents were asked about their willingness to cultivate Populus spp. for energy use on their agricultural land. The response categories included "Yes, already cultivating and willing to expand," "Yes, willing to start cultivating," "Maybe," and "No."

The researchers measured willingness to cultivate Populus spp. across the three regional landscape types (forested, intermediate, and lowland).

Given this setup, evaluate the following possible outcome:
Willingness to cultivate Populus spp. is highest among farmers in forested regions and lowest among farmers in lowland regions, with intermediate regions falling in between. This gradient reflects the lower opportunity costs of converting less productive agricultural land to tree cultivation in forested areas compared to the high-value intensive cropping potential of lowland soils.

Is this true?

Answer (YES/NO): NO